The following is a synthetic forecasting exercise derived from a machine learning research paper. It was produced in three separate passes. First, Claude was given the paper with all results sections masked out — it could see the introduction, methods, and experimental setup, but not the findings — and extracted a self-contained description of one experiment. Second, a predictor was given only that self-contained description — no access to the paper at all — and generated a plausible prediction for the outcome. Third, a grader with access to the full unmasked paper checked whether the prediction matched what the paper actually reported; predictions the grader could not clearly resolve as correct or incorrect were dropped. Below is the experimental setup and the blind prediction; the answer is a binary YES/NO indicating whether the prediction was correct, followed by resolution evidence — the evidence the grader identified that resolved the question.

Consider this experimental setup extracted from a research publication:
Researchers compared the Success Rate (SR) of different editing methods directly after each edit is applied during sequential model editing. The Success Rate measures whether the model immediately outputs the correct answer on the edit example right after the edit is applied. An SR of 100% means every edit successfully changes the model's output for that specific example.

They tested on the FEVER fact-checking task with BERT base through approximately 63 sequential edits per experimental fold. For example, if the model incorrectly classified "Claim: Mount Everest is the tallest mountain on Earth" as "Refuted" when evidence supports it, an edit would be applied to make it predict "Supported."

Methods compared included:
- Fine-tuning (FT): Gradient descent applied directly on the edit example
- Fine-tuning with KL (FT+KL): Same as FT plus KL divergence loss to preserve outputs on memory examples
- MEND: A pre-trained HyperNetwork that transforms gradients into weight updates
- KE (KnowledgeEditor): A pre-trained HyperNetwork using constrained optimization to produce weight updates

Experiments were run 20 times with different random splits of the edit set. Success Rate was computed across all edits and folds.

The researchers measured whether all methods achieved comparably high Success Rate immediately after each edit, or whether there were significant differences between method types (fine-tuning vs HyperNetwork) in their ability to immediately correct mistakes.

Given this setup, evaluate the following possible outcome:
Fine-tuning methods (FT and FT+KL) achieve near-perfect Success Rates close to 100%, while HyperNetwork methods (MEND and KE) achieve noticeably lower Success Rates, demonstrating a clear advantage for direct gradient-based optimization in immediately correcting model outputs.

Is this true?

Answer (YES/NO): YES